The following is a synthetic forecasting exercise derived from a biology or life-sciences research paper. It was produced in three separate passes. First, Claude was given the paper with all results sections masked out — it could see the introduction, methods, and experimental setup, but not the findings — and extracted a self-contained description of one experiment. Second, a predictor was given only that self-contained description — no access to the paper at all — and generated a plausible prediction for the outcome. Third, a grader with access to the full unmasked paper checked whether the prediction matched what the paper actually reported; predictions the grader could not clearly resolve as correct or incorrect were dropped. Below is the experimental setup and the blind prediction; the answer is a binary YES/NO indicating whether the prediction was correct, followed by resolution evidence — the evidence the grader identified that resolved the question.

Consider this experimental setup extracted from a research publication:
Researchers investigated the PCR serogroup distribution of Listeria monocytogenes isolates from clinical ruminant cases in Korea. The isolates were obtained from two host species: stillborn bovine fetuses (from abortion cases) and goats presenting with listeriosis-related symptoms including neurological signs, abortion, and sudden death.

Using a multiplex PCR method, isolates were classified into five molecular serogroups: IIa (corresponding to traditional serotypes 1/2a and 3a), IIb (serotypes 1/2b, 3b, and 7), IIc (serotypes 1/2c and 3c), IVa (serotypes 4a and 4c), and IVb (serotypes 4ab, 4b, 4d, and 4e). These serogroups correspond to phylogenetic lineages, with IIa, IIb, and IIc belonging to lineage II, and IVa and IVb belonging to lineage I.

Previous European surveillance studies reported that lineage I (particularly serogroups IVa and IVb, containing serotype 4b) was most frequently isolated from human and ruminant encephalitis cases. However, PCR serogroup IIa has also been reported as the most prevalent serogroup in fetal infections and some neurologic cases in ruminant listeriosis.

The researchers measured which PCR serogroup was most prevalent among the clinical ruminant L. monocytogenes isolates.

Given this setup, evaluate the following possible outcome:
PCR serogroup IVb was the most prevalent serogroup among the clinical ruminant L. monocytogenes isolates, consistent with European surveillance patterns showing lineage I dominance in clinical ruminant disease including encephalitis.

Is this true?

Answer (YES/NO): YES